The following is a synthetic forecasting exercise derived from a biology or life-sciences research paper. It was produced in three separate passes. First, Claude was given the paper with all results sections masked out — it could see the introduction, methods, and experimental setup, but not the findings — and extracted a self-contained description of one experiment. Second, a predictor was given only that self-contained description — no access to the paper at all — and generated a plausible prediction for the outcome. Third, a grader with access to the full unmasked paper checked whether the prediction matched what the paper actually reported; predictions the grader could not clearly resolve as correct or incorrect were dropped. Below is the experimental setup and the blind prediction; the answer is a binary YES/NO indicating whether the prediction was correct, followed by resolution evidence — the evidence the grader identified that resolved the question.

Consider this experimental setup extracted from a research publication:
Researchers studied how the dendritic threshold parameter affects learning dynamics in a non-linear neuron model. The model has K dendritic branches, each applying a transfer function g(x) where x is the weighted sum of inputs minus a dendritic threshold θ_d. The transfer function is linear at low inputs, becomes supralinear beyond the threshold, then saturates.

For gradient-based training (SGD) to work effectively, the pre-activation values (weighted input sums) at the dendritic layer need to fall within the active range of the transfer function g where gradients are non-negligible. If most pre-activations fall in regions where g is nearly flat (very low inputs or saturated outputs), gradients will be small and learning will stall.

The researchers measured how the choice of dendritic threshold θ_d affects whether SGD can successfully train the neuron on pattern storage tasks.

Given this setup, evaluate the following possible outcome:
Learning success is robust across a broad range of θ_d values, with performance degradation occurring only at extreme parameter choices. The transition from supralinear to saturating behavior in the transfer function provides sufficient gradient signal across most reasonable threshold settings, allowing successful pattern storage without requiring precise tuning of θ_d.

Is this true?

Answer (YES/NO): NO